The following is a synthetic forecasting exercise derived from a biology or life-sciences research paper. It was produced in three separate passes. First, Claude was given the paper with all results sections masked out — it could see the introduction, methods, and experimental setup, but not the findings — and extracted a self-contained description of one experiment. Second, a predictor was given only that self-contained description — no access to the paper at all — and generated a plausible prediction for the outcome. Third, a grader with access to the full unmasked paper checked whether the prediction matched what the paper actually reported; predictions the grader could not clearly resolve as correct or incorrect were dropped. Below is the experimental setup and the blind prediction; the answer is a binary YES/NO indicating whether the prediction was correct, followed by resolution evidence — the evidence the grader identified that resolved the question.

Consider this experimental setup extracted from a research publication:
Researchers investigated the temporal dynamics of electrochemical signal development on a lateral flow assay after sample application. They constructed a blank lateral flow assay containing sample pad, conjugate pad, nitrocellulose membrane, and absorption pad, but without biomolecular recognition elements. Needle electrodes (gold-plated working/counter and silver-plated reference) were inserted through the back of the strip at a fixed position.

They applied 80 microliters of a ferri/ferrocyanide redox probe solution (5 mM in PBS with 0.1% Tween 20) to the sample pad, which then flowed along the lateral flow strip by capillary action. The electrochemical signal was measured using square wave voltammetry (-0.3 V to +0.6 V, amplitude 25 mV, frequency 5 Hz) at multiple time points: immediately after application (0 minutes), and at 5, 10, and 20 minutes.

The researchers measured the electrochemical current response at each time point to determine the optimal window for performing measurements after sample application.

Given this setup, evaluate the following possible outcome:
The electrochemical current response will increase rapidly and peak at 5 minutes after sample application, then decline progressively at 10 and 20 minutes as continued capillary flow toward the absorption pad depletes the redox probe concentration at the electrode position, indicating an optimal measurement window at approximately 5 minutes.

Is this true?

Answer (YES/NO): YES